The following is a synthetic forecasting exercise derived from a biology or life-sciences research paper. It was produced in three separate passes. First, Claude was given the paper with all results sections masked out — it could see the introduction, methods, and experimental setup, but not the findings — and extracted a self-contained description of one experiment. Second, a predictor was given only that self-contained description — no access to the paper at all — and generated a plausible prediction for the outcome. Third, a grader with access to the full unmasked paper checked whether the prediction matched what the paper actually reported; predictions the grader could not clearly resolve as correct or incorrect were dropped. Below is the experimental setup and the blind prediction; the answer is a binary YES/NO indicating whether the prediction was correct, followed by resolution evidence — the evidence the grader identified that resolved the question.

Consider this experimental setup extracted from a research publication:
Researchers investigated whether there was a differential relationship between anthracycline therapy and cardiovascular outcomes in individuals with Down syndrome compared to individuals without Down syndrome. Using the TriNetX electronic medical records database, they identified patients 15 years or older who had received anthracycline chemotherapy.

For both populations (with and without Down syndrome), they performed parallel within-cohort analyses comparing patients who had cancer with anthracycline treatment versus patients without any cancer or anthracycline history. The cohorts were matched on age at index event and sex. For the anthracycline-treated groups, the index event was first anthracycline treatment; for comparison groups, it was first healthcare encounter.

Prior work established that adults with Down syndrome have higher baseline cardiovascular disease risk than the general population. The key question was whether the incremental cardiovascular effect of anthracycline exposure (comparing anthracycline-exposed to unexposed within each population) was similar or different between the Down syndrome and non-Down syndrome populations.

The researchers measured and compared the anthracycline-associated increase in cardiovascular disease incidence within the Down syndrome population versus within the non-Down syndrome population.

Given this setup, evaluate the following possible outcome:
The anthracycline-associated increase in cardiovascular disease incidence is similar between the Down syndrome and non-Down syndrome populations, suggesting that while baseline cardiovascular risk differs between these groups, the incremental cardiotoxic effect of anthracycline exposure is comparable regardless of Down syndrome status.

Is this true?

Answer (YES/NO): NO